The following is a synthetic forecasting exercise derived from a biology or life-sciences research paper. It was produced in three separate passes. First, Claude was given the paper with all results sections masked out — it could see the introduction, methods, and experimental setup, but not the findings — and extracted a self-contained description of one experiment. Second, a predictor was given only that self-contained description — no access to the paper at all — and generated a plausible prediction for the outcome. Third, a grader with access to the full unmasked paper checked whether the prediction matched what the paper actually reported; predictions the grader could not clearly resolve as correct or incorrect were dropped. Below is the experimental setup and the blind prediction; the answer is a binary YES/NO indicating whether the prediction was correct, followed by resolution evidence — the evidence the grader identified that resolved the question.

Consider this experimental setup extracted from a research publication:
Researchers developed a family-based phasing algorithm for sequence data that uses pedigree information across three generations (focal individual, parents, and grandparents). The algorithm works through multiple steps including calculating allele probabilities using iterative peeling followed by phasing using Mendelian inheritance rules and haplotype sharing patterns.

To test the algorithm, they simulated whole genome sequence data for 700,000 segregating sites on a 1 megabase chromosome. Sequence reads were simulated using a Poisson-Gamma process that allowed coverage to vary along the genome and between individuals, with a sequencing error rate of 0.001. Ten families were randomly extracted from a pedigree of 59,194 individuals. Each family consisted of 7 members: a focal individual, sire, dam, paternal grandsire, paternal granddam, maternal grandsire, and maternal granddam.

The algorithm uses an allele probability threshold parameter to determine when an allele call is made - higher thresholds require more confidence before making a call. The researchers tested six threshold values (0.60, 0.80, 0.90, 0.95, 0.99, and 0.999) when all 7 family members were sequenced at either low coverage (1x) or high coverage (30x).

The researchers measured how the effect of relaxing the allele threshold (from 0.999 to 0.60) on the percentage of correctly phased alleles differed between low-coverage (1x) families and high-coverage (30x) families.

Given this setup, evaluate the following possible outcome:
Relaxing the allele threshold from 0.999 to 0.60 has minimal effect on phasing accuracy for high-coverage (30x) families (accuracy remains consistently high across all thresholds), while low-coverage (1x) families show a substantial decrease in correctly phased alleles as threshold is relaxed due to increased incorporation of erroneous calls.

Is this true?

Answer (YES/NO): NO